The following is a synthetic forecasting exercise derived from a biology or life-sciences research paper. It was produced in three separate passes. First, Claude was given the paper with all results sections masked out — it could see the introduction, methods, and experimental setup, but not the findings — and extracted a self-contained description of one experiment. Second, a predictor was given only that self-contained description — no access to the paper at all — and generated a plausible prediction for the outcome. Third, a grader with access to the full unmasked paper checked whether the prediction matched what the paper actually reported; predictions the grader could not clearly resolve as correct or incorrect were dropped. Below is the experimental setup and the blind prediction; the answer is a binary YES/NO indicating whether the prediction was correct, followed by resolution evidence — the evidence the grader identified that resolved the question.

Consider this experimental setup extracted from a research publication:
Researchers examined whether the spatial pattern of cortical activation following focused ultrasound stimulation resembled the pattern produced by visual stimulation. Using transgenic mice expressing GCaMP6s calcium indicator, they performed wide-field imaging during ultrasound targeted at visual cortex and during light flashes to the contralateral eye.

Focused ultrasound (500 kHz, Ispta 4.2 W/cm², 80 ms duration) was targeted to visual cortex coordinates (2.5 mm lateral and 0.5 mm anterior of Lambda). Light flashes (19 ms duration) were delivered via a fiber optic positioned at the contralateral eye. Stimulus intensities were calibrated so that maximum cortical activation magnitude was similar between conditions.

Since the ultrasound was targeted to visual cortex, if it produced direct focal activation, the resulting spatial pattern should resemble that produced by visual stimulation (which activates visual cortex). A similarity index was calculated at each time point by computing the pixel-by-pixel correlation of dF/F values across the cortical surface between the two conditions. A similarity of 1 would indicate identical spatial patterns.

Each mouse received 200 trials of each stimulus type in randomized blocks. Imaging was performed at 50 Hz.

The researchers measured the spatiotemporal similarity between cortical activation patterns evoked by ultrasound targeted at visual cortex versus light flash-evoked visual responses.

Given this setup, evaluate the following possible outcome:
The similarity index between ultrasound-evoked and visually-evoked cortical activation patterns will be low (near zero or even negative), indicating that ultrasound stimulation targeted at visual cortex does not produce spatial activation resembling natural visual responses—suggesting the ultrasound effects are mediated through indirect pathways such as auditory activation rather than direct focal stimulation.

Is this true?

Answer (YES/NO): YES